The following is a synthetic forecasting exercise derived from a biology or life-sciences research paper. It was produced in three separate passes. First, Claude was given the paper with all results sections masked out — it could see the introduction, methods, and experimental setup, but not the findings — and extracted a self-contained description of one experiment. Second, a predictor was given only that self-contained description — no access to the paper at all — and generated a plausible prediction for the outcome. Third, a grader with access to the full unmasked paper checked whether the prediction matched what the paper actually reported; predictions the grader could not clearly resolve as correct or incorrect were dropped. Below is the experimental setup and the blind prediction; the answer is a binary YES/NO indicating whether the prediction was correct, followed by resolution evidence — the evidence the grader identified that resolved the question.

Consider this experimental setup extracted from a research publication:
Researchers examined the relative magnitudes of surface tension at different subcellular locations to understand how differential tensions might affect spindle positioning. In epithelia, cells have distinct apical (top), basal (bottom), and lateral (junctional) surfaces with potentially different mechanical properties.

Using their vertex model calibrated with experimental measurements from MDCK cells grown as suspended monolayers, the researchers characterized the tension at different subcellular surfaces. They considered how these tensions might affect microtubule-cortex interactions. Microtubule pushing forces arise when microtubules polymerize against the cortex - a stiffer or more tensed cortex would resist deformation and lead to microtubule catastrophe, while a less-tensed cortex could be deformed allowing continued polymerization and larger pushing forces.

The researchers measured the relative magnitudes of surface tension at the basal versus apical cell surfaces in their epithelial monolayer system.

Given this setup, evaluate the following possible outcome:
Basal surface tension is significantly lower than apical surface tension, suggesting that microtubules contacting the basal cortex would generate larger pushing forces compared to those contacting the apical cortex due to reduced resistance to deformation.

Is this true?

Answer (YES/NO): NO